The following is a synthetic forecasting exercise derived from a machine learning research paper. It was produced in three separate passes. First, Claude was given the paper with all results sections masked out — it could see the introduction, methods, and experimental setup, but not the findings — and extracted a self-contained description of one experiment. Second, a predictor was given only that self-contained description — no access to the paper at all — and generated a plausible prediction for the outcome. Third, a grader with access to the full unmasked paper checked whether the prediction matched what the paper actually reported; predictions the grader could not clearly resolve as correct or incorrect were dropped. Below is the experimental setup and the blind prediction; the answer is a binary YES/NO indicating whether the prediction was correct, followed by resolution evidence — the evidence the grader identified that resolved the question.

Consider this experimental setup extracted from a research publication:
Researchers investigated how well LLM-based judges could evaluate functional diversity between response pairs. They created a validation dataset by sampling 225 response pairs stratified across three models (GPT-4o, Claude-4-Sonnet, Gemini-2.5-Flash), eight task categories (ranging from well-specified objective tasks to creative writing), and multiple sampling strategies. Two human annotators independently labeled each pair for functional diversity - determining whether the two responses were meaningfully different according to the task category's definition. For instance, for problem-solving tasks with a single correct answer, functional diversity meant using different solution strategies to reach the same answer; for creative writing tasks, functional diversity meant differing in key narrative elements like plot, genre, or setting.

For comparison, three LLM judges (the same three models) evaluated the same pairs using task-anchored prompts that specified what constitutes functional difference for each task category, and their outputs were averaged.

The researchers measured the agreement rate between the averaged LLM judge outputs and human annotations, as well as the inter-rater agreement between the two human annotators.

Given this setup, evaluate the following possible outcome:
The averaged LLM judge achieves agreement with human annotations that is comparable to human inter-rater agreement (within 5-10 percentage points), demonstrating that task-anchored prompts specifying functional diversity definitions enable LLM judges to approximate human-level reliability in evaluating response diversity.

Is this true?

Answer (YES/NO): YES